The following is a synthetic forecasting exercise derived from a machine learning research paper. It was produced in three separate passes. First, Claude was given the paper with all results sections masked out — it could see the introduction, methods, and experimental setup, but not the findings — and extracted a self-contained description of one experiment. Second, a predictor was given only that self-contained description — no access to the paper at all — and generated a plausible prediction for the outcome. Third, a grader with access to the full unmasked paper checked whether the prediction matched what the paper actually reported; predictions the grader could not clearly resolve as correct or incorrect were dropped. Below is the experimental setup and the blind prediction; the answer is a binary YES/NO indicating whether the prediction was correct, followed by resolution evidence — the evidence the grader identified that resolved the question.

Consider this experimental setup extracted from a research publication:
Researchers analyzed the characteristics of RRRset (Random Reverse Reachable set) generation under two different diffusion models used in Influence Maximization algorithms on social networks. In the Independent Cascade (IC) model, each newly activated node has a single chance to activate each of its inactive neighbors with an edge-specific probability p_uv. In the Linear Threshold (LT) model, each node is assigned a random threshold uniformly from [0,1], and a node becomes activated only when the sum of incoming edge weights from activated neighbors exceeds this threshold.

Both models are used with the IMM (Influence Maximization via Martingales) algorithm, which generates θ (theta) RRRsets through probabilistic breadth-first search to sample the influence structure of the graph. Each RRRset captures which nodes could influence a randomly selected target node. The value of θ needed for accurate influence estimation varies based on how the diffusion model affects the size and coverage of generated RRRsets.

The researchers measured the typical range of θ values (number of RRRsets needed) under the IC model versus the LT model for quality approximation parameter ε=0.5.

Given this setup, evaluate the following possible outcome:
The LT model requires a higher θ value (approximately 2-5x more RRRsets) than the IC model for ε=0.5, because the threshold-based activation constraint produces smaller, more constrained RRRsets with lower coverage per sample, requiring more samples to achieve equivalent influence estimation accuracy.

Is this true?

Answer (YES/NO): NO